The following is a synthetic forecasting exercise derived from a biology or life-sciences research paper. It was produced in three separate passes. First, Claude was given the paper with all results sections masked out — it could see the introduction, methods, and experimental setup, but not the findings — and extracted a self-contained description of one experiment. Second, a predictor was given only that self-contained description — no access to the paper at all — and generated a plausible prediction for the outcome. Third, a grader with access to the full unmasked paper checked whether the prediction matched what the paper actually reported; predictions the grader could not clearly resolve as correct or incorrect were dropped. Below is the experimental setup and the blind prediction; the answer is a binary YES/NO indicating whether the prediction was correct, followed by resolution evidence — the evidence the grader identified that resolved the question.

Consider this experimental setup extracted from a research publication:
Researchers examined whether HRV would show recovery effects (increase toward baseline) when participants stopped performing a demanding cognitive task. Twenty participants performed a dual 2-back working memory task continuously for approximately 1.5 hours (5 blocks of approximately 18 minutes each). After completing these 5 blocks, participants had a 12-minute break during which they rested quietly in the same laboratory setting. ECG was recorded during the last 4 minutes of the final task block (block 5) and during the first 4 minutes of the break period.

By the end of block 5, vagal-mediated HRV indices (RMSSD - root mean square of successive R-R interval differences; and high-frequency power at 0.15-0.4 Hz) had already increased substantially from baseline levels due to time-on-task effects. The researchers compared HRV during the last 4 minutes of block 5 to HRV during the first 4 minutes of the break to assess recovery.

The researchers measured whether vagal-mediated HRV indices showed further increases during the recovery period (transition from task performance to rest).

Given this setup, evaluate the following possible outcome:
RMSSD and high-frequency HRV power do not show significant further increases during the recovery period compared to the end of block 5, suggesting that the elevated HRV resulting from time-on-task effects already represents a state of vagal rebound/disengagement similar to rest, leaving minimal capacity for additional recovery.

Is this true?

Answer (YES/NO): YES